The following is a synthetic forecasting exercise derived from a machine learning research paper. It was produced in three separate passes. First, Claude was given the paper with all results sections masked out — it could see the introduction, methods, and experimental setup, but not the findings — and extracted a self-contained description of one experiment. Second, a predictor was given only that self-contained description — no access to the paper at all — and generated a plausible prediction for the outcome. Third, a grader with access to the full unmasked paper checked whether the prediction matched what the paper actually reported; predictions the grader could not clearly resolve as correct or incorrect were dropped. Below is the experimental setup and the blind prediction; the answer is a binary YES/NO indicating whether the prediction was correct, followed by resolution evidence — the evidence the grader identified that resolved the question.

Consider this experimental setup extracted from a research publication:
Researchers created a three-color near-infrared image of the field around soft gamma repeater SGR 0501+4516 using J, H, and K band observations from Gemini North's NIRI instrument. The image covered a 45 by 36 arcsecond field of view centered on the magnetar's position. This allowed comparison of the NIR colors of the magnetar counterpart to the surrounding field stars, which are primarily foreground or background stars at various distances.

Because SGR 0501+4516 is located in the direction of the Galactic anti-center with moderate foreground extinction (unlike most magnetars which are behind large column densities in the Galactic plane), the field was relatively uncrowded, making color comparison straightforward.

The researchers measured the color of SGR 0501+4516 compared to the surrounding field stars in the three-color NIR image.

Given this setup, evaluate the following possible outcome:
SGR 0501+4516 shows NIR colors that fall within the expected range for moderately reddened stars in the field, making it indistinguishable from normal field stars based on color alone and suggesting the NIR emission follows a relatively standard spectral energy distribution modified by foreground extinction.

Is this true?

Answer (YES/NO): NO